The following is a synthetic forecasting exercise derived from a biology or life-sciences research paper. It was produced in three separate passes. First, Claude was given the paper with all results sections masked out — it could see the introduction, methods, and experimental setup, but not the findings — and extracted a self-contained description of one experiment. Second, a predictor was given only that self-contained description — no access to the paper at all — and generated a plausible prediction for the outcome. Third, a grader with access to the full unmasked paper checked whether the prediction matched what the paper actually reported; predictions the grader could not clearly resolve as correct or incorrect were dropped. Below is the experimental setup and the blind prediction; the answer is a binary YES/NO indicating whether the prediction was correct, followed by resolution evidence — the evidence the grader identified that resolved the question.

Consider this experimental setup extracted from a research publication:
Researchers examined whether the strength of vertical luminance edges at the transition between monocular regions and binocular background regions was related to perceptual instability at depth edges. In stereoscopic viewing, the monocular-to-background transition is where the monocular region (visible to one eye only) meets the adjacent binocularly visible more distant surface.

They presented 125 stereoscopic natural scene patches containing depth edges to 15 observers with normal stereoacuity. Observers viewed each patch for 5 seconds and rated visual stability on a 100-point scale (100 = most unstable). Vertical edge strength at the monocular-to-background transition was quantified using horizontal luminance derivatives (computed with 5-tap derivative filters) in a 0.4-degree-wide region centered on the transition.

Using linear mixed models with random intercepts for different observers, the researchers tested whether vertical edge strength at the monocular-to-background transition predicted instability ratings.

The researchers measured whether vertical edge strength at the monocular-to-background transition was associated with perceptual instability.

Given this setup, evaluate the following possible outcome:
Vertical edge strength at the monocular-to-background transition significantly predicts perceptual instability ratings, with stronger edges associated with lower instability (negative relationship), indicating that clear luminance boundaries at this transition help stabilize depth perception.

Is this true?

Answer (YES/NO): NO